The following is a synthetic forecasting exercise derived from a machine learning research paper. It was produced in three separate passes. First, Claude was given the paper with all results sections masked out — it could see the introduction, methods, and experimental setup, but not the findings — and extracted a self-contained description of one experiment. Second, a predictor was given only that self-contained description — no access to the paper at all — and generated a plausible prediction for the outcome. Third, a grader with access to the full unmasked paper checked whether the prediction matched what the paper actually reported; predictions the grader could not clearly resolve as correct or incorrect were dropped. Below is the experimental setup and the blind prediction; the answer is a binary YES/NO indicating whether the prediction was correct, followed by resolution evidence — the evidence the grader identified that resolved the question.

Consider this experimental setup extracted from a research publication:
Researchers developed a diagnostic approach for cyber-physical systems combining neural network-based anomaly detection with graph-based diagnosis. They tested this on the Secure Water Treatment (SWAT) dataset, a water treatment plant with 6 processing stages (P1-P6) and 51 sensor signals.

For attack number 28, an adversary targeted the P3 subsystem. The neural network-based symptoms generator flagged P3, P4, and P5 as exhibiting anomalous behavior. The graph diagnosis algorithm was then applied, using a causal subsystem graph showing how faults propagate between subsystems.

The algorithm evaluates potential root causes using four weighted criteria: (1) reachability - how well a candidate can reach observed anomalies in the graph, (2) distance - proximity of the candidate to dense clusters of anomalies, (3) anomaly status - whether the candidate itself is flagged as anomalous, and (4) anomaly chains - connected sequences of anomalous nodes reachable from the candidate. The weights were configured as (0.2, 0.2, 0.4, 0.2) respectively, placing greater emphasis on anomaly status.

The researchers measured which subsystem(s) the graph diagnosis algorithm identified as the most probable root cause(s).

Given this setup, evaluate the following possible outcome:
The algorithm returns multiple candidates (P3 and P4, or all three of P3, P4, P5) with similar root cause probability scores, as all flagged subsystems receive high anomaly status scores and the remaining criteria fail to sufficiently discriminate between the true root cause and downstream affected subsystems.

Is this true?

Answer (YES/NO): NO